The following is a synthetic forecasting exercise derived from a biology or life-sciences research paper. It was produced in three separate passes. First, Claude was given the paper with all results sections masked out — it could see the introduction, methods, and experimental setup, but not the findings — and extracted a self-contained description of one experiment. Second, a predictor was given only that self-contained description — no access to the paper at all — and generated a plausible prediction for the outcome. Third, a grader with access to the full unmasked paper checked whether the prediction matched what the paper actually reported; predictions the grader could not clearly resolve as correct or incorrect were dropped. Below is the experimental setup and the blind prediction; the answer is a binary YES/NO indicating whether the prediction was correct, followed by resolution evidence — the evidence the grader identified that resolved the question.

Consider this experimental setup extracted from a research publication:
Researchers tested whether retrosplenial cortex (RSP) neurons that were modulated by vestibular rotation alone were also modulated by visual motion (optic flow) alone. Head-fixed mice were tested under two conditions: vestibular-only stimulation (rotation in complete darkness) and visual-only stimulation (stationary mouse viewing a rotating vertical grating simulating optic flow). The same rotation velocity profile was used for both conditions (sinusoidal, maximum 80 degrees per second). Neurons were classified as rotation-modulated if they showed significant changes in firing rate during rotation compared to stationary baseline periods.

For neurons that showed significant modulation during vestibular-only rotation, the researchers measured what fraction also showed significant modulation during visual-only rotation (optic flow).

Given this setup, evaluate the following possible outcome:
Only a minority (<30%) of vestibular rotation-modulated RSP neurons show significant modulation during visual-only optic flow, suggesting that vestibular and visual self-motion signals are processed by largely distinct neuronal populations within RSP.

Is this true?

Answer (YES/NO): NO